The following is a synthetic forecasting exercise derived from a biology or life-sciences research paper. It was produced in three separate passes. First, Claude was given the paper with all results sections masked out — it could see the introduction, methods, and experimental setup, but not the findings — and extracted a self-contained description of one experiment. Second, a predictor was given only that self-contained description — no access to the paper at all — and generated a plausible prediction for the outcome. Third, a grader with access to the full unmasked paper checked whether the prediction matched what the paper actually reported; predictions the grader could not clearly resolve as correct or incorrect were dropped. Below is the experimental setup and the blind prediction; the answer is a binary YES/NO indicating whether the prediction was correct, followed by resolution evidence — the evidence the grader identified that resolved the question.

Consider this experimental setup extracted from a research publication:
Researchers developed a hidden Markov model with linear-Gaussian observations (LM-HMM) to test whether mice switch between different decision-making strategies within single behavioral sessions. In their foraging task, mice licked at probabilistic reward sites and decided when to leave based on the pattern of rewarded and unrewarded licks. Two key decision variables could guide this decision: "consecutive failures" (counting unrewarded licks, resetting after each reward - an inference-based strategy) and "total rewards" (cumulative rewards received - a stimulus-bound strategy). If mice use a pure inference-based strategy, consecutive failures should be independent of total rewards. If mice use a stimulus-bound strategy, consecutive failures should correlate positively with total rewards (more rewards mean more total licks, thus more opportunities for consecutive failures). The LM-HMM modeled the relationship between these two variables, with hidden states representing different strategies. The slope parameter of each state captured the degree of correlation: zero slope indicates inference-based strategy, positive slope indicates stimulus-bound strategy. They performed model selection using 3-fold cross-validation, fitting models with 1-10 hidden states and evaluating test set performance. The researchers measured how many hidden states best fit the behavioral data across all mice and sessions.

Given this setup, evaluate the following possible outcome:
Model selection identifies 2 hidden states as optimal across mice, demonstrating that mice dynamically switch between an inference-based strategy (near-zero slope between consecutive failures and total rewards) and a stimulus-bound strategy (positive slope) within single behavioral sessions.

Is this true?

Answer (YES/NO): NO